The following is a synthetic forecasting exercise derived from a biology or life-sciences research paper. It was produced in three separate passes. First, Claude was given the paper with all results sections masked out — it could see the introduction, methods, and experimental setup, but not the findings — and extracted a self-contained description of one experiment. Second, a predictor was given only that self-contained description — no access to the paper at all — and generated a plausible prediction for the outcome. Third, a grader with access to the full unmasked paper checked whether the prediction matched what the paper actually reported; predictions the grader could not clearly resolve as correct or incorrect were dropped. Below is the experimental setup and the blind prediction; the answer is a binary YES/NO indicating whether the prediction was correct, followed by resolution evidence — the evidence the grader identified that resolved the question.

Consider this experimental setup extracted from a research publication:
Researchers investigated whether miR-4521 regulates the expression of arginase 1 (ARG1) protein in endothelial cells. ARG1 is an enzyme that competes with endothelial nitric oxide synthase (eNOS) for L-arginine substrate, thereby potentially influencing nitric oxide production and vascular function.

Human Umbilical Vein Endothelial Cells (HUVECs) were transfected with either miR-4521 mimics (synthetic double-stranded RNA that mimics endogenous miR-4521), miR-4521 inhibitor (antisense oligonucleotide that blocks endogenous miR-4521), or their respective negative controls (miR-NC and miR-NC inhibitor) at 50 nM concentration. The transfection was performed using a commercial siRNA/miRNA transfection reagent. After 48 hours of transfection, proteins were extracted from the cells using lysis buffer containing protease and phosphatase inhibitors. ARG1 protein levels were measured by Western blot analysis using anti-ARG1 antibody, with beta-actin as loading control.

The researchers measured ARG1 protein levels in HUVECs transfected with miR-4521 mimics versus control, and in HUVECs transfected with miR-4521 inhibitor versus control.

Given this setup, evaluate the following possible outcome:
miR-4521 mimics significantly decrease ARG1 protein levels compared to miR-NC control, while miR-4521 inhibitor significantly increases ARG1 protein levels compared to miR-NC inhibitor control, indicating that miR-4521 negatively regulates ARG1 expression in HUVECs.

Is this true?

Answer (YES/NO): YES